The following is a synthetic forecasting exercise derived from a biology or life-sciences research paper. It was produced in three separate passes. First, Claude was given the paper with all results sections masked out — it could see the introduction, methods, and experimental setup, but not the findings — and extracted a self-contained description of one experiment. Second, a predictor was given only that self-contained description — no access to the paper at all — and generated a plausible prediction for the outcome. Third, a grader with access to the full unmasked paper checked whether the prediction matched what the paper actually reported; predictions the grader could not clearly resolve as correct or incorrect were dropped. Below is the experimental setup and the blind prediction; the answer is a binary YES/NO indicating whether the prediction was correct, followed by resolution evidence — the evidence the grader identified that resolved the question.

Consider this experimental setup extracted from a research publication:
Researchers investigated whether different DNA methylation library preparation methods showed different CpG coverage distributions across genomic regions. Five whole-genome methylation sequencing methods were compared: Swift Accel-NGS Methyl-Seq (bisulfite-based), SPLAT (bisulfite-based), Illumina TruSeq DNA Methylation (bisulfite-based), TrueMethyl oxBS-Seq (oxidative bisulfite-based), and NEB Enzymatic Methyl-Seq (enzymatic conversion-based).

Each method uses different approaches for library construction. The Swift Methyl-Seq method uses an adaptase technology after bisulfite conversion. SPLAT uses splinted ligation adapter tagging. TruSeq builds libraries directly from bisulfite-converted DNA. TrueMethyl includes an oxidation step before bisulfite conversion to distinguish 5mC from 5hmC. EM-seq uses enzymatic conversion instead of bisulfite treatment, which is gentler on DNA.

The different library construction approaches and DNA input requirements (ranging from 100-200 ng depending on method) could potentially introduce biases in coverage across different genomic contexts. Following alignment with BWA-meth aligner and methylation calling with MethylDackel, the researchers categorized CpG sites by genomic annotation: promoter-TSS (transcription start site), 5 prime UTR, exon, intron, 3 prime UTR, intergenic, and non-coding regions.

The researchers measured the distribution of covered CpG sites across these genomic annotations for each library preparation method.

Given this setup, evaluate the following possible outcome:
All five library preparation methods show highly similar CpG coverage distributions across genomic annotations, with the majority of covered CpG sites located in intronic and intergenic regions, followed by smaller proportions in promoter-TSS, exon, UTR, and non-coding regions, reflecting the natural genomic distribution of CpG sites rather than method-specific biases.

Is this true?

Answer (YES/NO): NO